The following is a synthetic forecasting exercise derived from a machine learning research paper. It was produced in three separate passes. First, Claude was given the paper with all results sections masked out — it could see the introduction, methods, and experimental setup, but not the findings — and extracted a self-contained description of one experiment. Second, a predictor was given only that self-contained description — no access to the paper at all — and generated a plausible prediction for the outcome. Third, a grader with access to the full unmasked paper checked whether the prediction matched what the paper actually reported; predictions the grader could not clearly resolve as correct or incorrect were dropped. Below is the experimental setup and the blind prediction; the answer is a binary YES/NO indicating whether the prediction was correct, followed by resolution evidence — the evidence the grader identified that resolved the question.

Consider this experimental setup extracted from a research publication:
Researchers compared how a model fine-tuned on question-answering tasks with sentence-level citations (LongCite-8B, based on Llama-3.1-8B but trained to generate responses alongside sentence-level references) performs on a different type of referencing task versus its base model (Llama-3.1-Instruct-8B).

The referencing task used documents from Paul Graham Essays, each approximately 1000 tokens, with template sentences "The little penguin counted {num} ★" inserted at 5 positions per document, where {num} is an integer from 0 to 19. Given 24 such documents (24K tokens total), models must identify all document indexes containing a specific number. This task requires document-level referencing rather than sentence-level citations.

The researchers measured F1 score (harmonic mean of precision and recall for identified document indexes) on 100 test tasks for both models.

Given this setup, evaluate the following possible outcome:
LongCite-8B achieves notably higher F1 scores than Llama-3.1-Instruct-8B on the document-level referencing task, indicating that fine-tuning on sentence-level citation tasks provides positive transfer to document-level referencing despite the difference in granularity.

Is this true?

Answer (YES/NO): NO